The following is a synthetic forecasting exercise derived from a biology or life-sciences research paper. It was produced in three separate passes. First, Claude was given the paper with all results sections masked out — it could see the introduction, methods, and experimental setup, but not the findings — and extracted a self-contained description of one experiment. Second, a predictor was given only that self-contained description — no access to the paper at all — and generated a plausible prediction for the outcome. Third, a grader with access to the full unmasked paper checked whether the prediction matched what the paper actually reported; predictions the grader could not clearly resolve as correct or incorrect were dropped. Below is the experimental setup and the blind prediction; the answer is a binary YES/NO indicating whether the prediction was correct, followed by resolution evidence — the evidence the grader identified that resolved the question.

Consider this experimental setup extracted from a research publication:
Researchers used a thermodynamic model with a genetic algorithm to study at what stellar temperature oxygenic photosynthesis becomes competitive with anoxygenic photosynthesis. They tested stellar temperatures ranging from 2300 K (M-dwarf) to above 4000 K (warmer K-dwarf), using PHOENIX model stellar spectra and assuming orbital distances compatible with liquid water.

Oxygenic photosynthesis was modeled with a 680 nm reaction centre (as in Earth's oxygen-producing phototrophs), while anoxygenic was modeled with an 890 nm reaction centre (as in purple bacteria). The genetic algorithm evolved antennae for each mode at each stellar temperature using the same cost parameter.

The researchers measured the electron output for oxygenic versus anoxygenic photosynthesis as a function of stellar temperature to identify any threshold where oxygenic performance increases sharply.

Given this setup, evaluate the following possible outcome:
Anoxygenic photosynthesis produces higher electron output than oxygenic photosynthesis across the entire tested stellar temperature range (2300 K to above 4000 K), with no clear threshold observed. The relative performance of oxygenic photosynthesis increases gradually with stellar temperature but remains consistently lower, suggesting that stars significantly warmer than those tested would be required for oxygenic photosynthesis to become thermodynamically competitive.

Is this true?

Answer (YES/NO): NO